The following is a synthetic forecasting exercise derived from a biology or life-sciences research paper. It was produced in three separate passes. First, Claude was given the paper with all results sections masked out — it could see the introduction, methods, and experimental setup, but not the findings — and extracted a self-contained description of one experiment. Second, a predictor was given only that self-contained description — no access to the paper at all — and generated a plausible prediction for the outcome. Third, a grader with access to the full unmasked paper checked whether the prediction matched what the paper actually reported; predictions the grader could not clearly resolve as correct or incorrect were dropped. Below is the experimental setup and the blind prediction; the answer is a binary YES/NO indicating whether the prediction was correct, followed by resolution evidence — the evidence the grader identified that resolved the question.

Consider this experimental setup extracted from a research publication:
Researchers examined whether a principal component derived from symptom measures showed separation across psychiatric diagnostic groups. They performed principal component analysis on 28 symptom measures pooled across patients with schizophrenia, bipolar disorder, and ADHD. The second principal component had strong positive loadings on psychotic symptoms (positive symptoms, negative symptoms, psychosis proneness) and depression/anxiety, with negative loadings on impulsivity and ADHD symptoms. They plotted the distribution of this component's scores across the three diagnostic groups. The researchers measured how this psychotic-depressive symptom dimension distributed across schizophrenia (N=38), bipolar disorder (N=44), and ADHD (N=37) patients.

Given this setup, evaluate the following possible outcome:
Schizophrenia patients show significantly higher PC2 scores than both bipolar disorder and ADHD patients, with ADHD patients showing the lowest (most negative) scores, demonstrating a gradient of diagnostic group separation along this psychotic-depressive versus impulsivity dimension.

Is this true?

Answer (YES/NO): YES